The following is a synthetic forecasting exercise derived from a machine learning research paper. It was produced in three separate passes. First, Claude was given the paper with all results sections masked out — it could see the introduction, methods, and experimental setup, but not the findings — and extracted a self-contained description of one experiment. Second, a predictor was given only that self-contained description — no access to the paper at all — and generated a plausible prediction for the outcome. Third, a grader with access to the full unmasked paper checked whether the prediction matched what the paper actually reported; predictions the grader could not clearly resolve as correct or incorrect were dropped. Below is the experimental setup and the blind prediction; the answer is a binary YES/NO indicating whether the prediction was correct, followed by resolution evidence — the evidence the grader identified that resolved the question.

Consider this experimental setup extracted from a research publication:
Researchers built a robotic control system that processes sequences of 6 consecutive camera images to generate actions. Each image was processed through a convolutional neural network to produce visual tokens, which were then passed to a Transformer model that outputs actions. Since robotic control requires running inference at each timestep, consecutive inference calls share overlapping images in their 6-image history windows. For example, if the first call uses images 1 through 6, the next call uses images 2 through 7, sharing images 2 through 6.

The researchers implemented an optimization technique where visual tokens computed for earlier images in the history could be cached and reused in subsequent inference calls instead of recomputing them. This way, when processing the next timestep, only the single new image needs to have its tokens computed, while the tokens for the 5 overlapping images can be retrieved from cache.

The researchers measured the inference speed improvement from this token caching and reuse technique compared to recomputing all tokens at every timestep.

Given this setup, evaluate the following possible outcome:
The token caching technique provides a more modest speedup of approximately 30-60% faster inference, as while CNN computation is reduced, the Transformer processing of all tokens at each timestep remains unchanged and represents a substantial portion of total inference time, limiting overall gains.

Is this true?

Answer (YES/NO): NO